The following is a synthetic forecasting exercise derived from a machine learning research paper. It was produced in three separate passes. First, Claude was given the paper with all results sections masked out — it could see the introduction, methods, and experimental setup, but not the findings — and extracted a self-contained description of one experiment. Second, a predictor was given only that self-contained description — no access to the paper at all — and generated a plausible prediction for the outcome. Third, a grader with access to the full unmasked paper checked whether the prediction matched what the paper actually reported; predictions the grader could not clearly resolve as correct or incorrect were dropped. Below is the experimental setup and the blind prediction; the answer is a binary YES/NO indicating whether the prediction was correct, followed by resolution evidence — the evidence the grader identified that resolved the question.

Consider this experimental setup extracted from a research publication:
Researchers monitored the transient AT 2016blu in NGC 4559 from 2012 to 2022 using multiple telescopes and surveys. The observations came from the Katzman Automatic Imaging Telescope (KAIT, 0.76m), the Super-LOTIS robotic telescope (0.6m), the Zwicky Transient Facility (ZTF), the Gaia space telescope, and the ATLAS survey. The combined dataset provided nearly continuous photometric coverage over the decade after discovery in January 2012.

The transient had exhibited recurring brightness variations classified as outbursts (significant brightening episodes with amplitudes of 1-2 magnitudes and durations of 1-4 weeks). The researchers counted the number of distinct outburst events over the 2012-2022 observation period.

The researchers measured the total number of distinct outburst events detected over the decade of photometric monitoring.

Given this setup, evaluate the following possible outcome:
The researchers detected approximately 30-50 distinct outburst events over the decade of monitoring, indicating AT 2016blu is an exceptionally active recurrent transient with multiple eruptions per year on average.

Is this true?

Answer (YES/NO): NO